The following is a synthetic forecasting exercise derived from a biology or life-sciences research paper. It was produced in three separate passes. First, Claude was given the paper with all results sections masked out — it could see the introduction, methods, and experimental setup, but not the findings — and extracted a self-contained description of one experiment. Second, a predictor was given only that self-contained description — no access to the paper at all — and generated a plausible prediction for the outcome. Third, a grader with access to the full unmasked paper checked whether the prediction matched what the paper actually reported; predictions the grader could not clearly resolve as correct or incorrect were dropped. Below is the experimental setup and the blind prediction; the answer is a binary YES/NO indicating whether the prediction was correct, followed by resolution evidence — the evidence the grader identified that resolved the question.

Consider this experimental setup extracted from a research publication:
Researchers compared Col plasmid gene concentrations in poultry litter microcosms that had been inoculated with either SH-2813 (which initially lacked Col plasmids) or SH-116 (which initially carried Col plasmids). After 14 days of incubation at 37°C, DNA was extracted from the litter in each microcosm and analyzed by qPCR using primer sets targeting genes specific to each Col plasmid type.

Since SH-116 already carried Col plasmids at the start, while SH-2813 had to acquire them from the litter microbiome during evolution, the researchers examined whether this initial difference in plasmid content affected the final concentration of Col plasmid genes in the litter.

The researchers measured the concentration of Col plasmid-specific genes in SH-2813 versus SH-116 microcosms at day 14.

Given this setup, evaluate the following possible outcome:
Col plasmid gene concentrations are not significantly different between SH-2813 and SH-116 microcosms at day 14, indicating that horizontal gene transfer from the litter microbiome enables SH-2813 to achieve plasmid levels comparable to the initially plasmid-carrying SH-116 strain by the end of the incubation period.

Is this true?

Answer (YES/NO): NO